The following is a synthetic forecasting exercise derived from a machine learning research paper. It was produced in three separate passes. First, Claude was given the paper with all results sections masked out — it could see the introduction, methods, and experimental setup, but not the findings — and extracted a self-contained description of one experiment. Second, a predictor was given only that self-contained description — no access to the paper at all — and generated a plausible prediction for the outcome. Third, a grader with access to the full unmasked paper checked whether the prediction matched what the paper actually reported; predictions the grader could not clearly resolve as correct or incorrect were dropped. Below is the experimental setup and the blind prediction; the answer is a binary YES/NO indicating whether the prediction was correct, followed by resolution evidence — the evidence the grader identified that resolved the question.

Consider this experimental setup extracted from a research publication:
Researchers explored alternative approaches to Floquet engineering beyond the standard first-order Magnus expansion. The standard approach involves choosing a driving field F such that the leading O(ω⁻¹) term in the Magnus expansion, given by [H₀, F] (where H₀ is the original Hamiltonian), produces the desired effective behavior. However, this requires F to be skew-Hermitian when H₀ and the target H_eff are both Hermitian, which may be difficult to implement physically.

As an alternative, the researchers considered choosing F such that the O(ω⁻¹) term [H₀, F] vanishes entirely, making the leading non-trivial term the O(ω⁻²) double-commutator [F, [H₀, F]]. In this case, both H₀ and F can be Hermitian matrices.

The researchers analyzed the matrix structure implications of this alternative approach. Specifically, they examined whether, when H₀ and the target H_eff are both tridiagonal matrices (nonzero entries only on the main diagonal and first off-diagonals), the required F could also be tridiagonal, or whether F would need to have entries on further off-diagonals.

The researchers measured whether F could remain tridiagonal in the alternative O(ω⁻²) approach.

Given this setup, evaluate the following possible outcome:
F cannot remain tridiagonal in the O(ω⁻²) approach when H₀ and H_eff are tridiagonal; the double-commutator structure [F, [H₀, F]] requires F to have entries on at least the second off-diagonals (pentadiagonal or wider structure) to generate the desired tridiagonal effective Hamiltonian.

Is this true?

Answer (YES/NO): NO